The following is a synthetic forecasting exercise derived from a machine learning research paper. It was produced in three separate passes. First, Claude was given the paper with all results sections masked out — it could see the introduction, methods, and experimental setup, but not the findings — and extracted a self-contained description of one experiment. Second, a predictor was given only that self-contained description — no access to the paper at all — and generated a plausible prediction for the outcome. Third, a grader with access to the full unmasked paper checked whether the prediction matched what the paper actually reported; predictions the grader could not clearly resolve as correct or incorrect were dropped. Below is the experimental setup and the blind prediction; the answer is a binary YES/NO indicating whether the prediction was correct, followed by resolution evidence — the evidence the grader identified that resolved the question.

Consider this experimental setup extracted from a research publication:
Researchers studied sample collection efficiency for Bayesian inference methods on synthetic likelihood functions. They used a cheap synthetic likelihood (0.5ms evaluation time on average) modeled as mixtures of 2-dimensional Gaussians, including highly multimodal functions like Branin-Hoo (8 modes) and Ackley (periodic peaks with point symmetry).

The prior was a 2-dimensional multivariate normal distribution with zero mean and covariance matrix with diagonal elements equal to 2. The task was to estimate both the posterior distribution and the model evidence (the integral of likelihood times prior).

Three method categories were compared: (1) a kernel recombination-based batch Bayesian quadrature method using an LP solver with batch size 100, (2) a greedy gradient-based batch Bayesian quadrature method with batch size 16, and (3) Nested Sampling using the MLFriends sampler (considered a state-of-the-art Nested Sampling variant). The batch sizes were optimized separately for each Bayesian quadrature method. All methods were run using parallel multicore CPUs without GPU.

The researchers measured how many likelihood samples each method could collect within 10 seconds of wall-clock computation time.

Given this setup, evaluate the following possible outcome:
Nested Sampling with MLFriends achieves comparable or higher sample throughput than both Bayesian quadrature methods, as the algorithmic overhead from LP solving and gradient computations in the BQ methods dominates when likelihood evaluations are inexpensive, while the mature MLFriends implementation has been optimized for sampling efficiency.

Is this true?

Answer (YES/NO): YES